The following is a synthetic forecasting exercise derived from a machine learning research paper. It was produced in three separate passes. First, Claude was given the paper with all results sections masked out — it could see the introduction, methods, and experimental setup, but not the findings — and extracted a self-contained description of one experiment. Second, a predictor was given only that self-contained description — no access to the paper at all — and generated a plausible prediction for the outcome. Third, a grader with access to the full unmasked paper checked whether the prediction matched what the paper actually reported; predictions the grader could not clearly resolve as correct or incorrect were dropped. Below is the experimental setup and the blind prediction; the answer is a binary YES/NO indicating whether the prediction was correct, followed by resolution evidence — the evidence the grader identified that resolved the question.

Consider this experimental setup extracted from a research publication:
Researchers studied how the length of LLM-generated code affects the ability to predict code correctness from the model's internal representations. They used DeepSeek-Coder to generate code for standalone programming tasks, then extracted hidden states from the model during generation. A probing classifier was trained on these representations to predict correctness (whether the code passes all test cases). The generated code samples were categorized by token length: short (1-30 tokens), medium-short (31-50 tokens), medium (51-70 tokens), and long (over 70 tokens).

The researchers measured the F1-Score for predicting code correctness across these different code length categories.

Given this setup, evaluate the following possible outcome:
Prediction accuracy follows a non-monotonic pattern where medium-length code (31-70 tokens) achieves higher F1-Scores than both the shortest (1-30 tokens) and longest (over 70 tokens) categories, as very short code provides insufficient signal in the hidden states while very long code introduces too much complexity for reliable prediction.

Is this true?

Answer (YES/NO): NO